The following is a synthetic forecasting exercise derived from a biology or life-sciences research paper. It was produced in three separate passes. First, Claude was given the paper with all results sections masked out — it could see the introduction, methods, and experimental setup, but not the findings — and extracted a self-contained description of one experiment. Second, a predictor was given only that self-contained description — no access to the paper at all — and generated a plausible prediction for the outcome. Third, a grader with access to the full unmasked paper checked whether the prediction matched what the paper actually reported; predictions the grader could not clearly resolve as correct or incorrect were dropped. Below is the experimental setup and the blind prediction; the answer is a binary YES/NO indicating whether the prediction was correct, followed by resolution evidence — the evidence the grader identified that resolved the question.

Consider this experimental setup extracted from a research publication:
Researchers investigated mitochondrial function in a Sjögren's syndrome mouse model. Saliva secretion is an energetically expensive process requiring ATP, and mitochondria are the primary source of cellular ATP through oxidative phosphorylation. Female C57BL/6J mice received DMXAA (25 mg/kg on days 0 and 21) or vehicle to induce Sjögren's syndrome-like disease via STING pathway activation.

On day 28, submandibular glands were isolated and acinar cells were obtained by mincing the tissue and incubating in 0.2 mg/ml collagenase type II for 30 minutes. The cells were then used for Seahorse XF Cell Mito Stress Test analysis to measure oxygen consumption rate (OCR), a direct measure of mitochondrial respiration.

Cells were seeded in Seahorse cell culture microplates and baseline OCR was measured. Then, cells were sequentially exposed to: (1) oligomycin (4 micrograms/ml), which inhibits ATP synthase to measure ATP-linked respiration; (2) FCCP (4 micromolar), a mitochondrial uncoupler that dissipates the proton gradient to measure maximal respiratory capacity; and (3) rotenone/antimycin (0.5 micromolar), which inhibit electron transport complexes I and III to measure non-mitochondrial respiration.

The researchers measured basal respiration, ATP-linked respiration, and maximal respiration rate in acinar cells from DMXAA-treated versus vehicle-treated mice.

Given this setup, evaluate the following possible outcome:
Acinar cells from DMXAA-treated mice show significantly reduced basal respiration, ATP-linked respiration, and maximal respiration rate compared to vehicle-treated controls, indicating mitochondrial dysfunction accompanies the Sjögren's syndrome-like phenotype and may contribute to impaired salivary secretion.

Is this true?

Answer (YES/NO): NO